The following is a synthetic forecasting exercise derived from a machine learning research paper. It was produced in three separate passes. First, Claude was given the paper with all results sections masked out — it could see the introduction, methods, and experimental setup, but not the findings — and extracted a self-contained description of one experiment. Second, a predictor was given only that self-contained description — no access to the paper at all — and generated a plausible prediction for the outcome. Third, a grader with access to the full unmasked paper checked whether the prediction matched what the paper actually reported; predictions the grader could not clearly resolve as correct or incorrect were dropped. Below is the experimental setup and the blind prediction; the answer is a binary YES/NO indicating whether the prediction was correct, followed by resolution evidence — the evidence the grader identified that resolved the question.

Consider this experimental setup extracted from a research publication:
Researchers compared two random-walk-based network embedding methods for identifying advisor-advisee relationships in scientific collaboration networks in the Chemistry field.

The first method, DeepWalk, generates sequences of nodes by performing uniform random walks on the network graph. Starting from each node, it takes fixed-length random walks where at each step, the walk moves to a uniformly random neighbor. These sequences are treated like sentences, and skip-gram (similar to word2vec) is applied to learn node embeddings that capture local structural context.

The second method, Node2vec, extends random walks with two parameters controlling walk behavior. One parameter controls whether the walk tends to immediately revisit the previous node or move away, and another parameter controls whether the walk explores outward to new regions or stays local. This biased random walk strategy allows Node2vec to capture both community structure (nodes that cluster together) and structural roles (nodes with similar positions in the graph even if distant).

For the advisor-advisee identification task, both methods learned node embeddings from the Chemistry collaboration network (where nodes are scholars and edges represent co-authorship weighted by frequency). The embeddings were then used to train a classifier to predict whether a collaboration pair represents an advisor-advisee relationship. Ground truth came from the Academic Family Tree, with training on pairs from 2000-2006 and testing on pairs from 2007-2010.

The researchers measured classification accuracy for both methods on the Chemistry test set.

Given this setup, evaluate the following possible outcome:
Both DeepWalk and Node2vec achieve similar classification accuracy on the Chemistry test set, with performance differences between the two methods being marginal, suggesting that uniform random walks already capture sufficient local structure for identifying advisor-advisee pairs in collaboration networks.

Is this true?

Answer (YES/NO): NO